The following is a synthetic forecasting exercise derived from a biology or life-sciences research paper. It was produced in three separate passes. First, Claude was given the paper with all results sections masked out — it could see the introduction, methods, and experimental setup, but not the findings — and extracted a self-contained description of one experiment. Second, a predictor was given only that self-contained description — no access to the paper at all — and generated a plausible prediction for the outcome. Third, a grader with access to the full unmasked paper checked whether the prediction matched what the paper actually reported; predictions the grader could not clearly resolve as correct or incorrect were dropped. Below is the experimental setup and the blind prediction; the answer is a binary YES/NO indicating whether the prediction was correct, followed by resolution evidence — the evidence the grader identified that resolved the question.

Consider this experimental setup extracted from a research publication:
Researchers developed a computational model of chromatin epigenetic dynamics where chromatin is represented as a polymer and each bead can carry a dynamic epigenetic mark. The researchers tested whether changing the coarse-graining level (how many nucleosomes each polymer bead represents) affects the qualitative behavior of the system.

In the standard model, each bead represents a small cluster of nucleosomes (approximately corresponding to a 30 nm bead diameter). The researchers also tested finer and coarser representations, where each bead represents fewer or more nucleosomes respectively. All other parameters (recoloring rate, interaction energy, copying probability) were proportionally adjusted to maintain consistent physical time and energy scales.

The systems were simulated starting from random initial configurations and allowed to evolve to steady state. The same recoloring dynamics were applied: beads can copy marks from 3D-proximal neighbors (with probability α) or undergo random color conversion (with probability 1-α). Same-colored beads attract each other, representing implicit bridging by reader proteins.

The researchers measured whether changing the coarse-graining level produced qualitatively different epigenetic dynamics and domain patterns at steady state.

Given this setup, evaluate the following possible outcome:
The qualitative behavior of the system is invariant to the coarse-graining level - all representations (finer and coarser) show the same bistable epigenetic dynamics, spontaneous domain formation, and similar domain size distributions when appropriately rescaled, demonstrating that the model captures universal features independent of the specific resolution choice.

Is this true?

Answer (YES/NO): YES